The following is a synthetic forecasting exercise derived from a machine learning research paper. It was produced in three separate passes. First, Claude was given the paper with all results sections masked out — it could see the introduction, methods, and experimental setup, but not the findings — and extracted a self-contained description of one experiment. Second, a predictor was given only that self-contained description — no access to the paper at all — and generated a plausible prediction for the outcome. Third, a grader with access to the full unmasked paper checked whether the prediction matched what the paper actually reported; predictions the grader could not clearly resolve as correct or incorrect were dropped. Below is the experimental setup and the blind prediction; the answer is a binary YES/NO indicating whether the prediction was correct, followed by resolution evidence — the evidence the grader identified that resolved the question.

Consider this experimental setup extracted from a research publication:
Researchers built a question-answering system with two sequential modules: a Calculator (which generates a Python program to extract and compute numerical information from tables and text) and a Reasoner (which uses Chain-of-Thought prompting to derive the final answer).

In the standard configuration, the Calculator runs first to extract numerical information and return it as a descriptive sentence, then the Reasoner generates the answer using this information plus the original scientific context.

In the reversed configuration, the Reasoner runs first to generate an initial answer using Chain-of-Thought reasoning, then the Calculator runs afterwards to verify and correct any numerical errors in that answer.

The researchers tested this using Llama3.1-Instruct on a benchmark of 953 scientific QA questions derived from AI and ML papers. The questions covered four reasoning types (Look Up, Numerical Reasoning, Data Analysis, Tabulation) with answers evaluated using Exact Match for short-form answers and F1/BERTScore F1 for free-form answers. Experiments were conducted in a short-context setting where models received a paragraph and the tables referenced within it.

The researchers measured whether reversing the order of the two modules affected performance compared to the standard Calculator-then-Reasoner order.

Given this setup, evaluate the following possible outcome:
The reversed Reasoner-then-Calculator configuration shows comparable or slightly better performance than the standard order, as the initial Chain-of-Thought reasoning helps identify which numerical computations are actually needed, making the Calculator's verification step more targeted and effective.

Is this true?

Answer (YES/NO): NO